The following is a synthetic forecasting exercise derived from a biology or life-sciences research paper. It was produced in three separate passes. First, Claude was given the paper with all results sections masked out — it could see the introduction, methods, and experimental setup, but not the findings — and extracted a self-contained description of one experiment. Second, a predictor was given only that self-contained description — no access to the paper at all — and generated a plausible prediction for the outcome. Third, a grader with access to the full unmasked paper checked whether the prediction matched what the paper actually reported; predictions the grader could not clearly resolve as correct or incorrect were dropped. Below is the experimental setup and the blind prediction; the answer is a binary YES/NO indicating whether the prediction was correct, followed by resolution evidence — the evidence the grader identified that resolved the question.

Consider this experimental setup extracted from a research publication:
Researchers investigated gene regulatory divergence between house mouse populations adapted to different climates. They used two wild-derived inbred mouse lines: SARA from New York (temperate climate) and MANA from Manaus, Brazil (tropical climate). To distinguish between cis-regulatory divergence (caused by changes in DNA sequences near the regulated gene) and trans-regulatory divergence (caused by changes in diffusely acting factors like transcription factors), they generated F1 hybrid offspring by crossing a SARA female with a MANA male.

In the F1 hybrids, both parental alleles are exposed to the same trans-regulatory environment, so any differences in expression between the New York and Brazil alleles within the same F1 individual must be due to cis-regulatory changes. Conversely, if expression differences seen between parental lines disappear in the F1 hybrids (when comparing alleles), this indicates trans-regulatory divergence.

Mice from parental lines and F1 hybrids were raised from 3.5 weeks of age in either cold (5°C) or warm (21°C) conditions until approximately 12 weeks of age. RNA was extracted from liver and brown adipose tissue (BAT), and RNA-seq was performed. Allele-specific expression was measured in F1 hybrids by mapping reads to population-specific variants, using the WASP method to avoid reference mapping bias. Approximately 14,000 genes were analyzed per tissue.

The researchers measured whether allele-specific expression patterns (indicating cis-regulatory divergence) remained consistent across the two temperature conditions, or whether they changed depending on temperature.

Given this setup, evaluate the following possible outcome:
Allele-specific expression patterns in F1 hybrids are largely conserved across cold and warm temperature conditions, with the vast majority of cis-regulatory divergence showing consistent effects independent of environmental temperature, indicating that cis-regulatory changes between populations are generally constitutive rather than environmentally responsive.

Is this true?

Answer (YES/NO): YES